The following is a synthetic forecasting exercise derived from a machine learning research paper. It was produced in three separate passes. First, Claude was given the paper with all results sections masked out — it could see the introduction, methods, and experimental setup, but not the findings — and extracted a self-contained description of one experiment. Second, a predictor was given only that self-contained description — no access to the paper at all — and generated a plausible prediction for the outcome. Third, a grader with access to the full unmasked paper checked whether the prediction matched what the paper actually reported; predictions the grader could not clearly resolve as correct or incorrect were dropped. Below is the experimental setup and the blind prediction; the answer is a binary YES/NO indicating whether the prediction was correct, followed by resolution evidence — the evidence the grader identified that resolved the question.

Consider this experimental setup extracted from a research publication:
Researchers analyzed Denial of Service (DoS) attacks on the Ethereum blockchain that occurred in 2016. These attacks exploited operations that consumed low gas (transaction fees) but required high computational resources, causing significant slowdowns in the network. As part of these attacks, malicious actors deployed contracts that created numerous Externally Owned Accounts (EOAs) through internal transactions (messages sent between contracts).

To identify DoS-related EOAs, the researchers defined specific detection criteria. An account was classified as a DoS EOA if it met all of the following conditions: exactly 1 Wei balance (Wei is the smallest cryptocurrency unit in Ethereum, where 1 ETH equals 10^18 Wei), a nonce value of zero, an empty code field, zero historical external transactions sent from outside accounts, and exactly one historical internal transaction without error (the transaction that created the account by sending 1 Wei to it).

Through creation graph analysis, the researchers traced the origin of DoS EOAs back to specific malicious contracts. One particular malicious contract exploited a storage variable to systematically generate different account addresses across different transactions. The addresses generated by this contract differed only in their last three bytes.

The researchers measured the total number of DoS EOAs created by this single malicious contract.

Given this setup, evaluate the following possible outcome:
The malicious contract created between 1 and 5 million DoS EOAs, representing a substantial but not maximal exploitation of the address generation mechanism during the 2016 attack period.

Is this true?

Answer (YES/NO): NO